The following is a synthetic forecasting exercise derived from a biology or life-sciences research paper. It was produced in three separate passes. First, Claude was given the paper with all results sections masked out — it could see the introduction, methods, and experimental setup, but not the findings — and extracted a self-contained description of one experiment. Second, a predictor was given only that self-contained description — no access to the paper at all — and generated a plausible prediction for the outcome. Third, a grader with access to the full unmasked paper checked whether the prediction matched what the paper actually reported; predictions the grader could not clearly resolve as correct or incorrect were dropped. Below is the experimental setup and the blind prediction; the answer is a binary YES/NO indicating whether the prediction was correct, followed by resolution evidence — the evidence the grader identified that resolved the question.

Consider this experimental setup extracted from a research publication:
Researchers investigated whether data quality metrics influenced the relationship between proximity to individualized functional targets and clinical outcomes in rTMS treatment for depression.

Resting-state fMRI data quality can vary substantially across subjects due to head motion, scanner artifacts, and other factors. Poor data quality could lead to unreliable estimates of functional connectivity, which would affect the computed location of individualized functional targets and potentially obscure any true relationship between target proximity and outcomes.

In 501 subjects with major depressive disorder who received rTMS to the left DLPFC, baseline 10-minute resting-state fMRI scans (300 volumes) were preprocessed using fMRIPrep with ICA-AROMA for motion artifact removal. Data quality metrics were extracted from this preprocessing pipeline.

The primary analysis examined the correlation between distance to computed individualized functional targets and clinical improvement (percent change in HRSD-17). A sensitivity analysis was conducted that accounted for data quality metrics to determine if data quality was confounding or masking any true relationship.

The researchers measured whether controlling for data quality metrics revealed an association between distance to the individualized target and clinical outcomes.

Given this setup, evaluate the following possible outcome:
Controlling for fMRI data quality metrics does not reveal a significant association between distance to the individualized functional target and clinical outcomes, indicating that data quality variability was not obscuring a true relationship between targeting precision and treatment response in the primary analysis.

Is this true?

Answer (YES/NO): YES